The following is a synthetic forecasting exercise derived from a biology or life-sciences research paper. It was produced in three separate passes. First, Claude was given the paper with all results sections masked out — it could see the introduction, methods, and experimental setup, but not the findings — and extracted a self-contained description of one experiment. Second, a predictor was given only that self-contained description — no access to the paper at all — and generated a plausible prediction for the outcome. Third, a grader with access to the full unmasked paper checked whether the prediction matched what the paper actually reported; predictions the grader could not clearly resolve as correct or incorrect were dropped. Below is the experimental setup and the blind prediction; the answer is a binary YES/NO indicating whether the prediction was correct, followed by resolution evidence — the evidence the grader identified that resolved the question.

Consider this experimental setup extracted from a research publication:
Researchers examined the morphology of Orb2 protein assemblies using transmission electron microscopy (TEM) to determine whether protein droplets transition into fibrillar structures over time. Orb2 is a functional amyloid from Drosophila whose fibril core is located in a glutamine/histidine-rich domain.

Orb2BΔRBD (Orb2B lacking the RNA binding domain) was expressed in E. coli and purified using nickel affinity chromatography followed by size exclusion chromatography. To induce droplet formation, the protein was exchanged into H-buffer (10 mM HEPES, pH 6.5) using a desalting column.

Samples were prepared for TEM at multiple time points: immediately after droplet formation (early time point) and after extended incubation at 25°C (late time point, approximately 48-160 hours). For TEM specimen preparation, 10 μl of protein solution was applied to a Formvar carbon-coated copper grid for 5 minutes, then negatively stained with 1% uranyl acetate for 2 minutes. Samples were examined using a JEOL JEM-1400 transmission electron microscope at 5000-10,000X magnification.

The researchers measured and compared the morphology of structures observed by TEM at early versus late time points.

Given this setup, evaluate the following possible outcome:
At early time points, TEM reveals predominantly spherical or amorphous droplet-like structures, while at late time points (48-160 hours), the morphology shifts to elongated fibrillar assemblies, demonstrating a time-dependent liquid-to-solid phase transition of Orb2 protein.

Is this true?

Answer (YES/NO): NO